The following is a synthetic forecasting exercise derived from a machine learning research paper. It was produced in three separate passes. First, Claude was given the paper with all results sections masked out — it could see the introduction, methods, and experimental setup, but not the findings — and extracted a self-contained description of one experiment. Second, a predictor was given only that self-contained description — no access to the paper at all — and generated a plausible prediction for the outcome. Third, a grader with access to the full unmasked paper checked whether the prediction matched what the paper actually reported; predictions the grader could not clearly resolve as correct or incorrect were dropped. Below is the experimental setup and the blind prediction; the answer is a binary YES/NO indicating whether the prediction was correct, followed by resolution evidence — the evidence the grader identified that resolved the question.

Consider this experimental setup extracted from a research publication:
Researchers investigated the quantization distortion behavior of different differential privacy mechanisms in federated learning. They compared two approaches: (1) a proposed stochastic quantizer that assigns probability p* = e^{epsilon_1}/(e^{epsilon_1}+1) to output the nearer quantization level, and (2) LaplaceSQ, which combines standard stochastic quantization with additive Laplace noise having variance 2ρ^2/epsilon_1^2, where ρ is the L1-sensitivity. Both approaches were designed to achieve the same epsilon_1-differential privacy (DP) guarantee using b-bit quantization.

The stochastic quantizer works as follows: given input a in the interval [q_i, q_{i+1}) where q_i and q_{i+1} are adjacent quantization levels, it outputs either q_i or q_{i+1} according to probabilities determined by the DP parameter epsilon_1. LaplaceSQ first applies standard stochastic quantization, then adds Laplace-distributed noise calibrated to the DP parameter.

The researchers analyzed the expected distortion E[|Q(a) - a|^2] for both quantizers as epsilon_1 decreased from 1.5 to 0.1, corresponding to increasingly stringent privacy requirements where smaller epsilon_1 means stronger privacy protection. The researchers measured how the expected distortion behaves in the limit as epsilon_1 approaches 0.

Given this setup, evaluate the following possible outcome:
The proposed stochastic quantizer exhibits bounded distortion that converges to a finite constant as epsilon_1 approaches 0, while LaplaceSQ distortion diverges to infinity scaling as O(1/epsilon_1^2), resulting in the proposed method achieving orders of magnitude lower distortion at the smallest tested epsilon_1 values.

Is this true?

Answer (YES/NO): YES